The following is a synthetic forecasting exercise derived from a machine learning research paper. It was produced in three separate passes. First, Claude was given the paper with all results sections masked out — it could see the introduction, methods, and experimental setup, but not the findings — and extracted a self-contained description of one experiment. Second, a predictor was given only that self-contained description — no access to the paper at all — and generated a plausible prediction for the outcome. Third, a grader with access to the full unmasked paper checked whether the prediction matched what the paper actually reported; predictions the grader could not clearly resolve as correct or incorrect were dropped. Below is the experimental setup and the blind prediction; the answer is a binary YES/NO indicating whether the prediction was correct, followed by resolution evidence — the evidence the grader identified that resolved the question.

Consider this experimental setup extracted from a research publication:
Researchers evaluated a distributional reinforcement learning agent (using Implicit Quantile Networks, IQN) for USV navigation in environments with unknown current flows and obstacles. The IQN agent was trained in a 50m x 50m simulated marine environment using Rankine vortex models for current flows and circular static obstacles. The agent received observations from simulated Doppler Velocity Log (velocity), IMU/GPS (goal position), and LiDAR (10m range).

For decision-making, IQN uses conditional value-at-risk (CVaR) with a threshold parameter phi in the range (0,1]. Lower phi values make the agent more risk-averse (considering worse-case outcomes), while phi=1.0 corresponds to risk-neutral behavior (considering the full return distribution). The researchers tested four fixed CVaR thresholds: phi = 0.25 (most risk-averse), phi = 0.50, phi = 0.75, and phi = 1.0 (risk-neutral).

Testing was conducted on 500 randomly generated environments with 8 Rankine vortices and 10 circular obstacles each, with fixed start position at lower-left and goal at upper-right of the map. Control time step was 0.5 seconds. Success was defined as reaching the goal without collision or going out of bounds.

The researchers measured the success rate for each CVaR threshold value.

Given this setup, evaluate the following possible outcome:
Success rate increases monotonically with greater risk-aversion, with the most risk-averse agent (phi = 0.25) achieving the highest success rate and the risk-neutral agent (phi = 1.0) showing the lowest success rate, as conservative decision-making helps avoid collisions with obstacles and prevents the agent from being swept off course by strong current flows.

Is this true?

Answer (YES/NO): NO